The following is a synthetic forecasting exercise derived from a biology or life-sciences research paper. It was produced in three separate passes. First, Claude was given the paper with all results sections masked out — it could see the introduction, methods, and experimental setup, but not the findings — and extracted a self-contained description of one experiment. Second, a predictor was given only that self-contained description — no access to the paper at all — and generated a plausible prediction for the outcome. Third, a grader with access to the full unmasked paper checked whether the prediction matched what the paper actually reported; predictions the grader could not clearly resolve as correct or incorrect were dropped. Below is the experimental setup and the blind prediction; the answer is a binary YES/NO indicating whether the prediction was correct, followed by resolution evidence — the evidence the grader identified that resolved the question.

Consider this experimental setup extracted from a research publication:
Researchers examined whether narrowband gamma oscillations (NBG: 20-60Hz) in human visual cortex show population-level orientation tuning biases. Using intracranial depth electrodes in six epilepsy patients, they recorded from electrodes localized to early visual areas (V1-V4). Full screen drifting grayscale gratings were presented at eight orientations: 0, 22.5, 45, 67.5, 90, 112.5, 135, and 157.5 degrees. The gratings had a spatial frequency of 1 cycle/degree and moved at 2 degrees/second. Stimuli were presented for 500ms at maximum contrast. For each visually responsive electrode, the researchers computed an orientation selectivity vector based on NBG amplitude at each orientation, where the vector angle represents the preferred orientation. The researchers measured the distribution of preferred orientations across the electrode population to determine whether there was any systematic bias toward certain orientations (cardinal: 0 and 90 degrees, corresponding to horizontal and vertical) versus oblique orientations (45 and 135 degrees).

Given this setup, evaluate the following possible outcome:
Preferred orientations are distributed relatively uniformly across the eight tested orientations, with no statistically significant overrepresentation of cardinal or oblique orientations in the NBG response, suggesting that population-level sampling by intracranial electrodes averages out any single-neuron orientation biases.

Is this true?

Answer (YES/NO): NO